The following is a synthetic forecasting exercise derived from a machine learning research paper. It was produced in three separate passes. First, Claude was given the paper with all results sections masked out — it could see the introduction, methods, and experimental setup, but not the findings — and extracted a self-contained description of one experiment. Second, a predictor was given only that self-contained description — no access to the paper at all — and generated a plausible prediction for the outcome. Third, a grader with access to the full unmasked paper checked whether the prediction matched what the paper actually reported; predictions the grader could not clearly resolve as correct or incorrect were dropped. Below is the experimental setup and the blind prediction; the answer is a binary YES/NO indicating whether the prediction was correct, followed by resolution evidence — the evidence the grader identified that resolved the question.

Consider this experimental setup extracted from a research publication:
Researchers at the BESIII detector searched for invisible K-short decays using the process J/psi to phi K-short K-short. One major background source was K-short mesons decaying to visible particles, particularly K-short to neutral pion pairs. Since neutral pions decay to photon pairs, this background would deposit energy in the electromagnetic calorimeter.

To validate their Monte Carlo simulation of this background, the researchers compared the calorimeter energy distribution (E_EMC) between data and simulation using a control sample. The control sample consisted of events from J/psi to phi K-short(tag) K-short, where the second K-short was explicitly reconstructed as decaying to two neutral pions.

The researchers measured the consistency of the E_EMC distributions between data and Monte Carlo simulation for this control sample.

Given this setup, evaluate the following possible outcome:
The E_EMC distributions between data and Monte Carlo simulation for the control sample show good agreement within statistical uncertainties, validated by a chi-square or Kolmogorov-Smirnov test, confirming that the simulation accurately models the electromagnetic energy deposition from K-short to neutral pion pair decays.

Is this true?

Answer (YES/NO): NO